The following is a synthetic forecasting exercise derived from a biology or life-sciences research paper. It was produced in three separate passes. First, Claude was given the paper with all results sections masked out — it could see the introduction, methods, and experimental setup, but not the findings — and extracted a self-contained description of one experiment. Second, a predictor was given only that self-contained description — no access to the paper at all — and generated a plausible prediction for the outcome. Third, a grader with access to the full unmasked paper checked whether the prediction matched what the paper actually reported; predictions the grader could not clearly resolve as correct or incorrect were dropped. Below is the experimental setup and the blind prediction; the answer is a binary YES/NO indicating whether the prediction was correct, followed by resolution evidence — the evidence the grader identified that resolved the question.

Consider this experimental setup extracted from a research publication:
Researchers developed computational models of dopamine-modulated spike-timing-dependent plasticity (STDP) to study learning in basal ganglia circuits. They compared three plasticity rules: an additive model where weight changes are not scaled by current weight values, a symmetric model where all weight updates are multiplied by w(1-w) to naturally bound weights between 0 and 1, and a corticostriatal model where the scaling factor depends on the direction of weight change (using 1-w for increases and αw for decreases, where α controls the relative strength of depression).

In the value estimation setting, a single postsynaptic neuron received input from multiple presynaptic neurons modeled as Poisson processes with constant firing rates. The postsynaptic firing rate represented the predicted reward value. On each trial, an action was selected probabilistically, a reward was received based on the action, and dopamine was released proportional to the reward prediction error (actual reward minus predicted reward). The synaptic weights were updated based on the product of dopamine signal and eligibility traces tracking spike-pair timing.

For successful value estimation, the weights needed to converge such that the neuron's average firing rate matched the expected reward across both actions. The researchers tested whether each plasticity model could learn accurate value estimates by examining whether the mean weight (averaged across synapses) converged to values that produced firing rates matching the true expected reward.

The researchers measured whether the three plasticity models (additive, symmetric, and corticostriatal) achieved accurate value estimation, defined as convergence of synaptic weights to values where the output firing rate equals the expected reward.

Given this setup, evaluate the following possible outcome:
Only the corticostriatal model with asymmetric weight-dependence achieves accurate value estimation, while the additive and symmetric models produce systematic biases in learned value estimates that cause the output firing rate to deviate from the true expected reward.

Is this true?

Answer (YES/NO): NO